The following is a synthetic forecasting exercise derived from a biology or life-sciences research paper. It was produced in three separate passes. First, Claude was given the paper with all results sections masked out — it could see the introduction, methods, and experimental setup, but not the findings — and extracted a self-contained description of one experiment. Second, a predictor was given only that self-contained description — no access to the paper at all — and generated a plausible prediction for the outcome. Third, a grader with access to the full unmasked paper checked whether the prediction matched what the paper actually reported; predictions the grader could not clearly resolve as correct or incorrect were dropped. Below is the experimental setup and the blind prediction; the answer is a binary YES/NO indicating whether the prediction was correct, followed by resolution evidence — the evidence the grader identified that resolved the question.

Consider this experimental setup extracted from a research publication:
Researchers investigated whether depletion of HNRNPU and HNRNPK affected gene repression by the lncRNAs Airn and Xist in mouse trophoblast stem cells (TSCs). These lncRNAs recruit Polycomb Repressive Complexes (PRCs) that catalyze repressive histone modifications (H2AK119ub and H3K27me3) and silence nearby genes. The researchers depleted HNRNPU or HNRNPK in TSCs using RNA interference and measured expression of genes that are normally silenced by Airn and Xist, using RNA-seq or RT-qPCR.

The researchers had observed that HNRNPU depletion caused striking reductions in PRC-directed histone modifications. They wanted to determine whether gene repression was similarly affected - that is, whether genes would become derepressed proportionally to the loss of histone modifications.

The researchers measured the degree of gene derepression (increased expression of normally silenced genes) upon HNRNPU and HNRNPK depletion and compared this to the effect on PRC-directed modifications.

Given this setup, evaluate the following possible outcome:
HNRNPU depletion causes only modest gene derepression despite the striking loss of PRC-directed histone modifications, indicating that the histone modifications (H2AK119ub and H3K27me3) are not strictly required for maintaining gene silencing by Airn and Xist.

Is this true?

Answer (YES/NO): NO